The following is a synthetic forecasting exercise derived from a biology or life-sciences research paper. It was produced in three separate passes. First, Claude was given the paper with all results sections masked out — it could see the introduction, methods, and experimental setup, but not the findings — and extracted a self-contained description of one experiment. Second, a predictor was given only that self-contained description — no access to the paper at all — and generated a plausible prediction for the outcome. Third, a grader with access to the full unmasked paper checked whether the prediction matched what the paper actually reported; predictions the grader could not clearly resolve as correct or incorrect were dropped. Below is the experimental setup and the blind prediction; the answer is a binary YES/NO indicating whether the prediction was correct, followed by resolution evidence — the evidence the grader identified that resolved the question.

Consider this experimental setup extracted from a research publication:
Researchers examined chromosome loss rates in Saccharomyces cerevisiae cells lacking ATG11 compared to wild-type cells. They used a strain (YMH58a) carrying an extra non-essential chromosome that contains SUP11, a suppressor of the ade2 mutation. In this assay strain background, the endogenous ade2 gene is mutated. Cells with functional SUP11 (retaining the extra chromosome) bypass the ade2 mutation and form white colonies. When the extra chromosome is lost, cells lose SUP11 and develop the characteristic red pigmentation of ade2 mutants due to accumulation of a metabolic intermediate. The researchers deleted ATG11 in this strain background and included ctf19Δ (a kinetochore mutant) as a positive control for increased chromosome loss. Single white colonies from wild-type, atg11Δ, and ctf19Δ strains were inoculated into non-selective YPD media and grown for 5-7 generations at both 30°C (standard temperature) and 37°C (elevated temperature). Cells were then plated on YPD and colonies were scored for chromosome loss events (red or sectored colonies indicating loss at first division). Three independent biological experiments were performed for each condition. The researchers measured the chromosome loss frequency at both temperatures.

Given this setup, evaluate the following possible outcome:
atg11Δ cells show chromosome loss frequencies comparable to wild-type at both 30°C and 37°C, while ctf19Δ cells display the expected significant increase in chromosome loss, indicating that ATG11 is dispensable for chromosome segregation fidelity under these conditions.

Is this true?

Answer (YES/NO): NO